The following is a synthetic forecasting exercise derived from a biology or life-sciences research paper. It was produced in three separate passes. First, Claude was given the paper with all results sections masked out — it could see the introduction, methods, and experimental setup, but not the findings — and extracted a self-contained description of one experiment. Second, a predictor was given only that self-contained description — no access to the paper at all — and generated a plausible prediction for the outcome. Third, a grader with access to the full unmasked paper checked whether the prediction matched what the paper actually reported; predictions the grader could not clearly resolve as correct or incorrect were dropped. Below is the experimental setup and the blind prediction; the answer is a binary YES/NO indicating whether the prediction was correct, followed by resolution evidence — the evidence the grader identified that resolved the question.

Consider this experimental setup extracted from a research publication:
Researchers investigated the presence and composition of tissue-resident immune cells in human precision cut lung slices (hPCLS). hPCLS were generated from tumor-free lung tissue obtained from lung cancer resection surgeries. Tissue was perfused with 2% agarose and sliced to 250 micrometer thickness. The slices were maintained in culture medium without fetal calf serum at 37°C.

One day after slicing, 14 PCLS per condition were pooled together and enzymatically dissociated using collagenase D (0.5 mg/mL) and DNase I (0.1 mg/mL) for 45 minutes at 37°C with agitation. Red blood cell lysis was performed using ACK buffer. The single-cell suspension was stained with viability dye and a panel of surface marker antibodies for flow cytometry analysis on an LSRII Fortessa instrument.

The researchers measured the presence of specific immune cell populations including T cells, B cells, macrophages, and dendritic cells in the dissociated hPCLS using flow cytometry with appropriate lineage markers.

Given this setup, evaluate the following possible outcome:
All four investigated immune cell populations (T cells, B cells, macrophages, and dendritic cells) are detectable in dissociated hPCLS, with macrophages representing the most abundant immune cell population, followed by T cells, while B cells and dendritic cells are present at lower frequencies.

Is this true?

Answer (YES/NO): NO